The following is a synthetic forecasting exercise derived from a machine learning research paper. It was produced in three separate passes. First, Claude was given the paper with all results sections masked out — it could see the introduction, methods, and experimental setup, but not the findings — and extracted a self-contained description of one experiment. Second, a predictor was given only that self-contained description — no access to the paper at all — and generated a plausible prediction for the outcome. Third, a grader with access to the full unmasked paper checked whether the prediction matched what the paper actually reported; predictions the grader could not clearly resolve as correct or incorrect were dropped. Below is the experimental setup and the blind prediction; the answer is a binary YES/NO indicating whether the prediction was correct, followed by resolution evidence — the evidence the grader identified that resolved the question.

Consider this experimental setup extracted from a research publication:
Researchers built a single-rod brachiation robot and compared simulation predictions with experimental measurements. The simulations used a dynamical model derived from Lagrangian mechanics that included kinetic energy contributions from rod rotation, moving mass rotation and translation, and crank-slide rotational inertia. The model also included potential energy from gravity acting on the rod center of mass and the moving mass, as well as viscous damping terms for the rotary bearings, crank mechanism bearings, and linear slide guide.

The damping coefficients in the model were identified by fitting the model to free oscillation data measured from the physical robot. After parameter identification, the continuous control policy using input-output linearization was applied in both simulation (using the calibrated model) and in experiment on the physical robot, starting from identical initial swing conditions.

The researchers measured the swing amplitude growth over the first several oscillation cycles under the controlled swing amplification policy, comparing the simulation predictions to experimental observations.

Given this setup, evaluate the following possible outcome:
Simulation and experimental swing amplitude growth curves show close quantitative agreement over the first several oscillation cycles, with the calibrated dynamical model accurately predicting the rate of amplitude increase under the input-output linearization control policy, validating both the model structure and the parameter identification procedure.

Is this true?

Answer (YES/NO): YES